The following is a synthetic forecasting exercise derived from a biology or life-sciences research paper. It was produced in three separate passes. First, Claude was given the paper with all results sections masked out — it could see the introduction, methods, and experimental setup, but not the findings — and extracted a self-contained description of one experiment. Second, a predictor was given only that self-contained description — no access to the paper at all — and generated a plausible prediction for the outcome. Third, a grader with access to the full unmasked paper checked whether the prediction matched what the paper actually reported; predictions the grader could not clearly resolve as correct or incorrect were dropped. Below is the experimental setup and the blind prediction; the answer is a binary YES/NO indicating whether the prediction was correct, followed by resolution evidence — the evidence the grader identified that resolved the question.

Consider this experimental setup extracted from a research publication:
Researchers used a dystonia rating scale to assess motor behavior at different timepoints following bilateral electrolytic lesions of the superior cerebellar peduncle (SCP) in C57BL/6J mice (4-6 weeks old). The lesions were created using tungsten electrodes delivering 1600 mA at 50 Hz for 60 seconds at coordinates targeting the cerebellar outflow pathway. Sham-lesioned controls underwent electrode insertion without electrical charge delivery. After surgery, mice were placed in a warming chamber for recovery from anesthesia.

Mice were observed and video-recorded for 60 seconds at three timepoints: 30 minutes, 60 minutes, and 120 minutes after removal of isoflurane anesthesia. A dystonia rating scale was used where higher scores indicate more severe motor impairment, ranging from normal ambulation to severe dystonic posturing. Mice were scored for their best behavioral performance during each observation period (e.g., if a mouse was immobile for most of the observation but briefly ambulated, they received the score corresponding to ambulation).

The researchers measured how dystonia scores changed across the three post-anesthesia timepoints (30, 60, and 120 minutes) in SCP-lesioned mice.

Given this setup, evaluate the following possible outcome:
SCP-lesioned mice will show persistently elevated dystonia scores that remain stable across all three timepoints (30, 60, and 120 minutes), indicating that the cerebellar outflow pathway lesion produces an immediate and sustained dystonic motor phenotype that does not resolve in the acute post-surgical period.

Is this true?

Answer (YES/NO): NO